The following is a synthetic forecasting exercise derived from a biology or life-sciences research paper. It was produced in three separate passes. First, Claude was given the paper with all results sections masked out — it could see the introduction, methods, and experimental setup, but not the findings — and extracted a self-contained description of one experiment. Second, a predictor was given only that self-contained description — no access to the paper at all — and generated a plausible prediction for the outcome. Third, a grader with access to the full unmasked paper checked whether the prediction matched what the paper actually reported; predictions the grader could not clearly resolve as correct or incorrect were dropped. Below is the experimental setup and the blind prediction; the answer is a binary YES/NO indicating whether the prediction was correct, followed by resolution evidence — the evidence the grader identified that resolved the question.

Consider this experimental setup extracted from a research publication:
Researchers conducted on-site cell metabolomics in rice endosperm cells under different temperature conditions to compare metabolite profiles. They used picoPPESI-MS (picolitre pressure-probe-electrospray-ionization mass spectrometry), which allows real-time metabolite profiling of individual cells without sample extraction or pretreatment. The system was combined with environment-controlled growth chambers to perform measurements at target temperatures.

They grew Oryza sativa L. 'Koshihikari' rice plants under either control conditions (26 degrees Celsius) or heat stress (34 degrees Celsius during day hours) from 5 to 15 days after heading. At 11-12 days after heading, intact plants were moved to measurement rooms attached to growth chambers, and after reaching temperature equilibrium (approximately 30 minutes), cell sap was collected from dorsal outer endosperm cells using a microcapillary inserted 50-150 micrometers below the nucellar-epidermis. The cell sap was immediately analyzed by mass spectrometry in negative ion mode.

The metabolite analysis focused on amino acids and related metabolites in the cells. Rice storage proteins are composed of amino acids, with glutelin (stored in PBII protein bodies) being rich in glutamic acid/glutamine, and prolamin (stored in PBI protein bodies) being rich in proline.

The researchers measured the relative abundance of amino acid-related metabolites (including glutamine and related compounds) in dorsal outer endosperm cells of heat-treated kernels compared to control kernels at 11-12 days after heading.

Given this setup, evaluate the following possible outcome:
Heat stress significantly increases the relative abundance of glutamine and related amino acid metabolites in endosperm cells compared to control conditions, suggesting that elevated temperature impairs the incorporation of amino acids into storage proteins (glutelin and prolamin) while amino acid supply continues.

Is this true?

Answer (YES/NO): YES